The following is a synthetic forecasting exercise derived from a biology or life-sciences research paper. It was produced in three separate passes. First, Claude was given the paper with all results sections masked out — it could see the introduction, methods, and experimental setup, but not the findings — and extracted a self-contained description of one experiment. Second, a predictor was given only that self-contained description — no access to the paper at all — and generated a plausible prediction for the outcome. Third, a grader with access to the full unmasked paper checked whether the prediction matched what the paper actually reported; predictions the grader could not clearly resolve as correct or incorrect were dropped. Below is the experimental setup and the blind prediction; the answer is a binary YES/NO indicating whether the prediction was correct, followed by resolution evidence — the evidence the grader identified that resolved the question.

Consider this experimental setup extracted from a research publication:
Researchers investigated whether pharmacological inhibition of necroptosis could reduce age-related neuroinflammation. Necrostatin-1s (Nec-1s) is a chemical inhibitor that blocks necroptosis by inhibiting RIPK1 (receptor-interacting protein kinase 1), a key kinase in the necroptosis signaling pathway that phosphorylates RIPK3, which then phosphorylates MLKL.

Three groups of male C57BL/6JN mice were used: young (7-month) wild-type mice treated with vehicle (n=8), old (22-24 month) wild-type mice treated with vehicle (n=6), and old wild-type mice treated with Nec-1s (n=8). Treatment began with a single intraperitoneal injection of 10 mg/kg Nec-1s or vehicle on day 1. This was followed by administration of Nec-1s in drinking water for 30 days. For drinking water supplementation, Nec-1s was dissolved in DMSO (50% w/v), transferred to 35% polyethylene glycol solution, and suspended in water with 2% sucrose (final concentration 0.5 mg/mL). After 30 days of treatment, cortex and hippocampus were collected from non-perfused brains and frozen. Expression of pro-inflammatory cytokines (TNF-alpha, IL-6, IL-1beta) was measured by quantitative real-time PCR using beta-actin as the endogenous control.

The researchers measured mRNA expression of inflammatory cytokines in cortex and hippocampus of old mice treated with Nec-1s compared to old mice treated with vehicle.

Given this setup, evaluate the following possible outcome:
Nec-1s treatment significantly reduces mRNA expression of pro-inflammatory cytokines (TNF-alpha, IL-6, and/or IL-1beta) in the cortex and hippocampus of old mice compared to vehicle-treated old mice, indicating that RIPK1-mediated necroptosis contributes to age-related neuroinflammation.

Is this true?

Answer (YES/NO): NO